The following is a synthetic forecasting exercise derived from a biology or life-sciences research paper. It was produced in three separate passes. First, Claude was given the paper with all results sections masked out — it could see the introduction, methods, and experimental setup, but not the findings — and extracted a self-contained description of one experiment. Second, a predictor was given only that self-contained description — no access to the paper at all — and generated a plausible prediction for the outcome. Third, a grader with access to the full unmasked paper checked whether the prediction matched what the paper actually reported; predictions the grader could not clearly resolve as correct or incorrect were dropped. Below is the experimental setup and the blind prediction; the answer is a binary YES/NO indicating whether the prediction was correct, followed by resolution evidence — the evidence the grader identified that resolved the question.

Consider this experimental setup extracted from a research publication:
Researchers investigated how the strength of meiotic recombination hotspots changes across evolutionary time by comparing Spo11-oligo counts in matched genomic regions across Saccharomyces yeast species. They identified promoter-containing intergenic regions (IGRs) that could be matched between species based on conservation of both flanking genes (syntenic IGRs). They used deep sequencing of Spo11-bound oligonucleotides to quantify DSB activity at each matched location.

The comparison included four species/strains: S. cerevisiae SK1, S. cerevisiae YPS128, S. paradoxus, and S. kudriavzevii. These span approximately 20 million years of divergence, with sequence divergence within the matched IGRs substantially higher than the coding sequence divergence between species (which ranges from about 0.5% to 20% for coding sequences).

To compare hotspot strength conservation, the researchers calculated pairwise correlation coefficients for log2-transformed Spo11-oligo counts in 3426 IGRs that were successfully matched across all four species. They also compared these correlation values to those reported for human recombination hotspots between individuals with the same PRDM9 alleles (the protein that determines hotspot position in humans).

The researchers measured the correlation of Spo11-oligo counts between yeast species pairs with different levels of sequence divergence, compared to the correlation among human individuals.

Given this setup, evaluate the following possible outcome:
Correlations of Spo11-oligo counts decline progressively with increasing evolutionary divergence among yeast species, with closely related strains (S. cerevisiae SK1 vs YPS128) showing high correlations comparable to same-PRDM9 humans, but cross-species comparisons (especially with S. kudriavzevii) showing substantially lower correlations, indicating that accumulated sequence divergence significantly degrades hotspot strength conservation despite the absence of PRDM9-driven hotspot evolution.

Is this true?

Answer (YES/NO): NO